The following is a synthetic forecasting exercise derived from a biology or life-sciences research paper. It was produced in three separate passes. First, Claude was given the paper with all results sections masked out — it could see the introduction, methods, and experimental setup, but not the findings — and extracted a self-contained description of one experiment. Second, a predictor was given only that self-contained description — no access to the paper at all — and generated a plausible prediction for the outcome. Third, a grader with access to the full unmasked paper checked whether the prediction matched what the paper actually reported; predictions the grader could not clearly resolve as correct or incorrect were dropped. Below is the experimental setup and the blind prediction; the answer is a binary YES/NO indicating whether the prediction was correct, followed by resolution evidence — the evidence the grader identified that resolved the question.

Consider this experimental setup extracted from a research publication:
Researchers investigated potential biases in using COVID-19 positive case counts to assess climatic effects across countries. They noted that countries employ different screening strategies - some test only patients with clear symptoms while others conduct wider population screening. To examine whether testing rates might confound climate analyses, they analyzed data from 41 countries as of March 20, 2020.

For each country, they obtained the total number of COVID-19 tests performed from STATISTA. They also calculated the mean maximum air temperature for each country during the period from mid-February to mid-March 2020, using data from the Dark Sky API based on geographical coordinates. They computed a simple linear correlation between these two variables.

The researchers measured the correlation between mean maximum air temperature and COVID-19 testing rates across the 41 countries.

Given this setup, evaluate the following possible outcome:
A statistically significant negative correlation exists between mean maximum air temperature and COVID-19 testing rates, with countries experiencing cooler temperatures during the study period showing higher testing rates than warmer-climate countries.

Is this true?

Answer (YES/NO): YES